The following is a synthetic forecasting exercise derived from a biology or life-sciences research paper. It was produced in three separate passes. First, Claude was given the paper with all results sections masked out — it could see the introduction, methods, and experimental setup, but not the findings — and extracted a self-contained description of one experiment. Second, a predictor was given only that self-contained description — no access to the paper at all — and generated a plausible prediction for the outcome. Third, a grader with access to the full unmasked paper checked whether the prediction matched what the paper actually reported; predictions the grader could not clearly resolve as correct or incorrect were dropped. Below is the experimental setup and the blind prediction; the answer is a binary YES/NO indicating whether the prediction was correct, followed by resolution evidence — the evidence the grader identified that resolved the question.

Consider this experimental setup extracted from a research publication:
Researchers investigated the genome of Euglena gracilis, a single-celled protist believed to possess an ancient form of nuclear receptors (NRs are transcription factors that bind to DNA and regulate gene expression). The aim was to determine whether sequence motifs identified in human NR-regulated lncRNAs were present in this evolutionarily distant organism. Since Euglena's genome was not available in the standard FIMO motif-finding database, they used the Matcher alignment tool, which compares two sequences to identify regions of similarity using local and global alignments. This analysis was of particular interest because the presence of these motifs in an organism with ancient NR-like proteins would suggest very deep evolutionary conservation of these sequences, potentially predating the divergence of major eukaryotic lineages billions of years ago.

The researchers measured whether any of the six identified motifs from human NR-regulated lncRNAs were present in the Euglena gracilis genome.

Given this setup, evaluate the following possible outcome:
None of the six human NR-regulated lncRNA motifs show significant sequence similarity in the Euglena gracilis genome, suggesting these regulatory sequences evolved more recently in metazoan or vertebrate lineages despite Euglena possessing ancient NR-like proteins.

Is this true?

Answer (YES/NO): NO